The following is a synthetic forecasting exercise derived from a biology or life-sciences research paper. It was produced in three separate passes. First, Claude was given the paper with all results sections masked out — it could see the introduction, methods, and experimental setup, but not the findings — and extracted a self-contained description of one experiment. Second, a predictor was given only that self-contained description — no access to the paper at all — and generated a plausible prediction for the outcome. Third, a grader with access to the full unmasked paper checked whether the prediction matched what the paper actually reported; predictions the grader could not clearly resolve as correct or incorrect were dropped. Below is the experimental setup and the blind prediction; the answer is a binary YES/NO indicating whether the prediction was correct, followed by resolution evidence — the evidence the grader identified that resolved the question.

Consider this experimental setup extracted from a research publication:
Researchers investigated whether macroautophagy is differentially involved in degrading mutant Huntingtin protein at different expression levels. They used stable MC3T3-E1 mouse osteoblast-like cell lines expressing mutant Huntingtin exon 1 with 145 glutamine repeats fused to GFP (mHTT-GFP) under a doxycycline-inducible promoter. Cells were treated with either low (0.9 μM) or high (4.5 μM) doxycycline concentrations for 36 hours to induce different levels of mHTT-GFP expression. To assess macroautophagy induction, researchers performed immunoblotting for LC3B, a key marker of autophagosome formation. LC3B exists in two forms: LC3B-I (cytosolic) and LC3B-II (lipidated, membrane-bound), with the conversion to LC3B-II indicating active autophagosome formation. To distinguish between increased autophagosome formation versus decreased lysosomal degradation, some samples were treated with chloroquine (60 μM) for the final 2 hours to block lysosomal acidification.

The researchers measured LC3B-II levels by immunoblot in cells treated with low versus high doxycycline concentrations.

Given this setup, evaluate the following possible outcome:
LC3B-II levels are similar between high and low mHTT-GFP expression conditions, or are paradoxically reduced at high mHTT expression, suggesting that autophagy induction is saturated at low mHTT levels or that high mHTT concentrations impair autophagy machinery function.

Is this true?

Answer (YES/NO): NO